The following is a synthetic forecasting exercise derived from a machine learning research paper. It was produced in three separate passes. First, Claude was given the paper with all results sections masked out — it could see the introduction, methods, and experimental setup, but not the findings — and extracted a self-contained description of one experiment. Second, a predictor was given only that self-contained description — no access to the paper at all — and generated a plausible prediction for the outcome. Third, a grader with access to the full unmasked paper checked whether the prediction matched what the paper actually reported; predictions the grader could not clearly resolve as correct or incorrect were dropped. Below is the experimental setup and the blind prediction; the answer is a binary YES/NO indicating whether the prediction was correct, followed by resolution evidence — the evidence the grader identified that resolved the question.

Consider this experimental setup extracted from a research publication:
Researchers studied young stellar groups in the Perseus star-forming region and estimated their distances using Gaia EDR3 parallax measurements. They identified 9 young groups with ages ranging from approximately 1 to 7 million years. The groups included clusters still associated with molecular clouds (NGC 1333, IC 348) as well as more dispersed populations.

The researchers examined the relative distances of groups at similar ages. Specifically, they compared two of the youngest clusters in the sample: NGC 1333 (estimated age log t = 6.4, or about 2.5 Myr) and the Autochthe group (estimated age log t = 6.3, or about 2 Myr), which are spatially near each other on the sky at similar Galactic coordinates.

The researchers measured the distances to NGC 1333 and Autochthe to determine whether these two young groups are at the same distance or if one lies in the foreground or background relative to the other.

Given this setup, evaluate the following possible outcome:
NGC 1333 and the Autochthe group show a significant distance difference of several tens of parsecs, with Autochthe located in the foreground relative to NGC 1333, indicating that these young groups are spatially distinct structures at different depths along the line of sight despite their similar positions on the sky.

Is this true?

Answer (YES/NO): NO